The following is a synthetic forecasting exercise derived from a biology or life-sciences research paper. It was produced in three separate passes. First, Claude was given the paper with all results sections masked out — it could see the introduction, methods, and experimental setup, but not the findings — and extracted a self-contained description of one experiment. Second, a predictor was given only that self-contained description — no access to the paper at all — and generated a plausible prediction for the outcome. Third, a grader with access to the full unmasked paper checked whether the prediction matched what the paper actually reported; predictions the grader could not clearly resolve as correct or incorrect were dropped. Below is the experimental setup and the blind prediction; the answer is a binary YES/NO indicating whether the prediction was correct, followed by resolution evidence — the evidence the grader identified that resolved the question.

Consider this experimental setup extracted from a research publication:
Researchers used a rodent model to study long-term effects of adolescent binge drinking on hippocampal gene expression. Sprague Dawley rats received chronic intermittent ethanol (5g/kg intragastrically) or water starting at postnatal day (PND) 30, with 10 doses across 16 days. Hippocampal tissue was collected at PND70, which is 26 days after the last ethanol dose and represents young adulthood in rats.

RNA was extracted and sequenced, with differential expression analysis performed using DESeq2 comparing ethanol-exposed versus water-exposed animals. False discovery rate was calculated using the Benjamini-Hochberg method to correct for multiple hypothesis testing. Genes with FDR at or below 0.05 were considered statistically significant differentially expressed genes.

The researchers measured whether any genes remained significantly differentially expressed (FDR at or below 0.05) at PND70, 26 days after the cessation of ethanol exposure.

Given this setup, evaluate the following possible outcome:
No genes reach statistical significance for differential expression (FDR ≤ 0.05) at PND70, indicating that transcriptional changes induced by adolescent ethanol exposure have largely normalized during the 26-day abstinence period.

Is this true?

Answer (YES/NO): NO